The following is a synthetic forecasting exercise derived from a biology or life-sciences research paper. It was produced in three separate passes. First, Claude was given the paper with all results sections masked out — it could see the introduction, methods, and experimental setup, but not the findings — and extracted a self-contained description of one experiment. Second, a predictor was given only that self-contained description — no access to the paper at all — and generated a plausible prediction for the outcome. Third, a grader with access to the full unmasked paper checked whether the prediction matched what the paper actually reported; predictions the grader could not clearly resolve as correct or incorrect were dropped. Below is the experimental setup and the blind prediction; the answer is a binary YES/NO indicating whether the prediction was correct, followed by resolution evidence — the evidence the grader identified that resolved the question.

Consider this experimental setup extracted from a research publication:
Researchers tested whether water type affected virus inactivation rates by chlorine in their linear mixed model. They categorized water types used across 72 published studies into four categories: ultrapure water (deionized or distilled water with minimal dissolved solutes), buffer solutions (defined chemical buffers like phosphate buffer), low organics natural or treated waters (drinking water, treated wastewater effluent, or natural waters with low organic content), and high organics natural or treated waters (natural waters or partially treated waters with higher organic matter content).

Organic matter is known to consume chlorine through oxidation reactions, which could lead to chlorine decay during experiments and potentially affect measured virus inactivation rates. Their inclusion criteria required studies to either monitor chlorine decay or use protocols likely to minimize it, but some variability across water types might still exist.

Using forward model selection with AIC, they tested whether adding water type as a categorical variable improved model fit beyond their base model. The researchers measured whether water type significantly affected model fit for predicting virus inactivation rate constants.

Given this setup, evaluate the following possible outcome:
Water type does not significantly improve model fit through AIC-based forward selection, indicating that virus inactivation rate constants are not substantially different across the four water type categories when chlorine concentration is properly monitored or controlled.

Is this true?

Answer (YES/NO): YES